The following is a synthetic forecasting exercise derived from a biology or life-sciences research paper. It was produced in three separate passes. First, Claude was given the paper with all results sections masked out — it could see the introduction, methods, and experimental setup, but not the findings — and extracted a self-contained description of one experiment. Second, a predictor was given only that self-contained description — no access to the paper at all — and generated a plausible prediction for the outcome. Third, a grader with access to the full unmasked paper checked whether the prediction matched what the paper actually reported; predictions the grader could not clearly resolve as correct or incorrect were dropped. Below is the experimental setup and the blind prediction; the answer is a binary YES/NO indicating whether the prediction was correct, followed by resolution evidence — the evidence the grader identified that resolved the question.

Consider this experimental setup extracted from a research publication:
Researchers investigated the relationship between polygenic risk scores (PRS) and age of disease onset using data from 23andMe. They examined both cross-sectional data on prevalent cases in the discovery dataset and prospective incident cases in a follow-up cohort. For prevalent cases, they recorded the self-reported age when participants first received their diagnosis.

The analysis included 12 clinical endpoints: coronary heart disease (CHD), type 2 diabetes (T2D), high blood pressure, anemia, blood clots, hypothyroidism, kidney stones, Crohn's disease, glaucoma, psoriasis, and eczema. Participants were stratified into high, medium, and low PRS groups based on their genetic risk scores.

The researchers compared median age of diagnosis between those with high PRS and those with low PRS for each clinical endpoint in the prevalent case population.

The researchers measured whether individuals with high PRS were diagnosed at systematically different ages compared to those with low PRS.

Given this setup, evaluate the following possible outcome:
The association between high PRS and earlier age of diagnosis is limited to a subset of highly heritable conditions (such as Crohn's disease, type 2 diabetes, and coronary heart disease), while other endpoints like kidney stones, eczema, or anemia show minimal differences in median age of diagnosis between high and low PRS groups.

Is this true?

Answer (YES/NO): NO